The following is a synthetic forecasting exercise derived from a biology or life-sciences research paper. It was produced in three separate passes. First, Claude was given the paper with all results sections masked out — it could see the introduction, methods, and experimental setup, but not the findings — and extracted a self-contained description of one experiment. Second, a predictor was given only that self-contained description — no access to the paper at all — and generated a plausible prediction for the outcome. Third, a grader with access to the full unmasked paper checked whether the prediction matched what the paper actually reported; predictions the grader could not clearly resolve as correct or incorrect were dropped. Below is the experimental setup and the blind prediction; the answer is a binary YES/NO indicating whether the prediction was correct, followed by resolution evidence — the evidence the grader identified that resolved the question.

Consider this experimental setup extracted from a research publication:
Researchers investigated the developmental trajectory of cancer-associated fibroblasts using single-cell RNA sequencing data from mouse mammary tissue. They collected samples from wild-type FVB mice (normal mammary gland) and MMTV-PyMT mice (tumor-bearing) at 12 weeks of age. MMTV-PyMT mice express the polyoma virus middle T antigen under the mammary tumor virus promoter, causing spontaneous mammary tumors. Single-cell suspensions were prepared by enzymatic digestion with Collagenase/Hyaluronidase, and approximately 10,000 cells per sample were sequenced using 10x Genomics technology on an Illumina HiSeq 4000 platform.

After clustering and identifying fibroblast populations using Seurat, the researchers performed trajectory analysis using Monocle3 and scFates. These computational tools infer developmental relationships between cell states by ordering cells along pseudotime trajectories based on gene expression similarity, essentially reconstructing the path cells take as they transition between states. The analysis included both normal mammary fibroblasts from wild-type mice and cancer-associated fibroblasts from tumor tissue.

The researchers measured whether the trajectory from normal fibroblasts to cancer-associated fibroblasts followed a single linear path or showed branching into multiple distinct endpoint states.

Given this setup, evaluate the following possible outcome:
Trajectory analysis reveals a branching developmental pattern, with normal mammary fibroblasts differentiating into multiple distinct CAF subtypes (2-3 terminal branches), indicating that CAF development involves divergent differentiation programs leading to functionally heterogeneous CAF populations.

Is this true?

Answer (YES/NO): NO